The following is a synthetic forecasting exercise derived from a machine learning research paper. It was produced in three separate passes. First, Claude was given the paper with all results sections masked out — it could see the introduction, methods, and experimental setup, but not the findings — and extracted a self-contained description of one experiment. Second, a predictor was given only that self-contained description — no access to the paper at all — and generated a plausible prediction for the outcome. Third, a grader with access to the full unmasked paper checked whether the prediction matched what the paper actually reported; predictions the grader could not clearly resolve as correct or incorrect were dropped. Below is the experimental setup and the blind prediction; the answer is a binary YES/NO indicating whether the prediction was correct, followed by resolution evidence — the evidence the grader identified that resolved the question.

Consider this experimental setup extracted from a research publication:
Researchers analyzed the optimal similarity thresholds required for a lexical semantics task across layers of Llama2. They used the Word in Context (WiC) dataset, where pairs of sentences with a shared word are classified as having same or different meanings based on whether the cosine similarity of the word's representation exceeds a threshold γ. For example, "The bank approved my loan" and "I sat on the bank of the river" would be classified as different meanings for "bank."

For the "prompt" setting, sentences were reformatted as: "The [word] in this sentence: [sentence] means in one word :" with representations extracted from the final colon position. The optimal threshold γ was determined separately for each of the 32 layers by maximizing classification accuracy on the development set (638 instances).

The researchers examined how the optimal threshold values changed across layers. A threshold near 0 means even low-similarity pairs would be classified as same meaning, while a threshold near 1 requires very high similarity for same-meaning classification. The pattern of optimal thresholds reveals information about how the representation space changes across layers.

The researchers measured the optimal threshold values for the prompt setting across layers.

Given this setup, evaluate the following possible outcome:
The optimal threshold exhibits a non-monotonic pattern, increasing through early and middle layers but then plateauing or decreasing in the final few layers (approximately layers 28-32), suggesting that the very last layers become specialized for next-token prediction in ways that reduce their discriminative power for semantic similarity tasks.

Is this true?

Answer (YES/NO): YES